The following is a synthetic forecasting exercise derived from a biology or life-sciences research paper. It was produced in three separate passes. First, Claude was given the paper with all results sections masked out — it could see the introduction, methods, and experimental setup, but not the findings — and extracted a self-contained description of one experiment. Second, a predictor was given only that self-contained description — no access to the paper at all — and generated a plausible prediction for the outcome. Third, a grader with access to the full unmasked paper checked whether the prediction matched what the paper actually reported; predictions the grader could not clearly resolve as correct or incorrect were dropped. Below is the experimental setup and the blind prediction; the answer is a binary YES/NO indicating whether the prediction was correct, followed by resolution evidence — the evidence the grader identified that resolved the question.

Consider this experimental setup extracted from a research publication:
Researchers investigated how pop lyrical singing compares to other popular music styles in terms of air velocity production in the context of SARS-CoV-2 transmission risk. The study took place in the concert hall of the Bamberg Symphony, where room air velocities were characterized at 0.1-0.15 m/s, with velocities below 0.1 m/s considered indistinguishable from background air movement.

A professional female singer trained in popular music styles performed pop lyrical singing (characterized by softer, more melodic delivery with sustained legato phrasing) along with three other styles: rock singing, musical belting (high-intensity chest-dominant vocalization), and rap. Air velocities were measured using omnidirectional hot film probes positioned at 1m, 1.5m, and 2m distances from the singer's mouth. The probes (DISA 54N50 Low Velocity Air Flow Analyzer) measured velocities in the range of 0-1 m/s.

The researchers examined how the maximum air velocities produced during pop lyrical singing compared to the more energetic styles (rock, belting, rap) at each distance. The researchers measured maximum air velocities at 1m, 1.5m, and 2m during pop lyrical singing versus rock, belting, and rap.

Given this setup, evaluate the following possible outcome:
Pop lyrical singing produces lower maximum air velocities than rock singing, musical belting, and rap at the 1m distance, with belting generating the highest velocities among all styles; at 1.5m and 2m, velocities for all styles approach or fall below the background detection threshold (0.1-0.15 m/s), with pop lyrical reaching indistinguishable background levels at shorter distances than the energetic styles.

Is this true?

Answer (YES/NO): NO